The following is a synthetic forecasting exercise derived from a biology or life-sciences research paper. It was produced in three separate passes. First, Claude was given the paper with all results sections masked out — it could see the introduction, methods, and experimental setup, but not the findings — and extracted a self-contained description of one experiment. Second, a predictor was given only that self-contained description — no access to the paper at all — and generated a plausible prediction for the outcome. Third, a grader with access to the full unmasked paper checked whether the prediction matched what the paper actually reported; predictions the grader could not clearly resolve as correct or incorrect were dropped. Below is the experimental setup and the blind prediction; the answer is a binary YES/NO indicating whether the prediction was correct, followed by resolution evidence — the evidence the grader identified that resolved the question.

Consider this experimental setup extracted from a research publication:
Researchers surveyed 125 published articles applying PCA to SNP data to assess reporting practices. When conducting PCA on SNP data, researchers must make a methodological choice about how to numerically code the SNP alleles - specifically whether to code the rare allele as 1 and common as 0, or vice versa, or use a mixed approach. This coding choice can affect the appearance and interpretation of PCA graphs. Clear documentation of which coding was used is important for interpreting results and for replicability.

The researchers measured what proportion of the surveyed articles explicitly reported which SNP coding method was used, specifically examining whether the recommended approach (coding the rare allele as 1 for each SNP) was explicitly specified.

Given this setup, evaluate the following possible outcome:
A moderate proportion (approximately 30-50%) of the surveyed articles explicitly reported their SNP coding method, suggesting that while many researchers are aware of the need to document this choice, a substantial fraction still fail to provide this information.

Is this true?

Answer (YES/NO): NO